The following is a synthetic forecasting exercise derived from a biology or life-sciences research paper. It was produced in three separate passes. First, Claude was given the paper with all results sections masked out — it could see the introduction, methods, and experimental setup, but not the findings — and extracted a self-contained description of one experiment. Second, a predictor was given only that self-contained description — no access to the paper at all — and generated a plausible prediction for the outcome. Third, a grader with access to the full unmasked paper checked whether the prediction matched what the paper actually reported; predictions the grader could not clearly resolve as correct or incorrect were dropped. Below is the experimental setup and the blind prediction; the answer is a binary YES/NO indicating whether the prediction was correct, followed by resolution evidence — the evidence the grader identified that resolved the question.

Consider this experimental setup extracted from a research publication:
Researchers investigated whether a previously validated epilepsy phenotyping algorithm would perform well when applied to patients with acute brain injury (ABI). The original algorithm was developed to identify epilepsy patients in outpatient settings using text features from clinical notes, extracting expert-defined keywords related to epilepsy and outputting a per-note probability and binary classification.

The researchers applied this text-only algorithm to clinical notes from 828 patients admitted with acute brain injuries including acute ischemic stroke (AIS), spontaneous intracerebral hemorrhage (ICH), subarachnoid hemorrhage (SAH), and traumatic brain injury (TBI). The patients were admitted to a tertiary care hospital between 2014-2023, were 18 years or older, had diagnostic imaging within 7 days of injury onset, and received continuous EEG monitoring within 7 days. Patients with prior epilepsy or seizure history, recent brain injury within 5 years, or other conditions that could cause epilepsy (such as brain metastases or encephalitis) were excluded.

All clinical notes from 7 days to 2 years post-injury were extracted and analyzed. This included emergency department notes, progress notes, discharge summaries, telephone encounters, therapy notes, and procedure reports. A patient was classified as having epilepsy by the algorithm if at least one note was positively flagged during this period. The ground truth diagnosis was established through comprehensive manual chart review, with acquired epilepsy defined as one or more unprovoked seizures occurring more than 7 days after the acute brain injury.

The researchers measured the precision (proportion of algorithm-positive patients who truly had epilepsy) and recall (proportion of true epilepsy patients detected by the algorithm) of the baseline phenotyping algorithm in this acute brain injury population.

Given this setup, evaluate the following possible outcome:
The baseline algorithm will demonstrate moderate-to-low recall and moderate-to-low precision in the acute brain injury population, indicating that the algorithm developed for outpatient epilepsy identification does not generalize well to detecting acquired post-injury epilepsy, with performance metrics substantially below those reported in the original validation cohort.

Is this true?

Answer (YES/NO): NO